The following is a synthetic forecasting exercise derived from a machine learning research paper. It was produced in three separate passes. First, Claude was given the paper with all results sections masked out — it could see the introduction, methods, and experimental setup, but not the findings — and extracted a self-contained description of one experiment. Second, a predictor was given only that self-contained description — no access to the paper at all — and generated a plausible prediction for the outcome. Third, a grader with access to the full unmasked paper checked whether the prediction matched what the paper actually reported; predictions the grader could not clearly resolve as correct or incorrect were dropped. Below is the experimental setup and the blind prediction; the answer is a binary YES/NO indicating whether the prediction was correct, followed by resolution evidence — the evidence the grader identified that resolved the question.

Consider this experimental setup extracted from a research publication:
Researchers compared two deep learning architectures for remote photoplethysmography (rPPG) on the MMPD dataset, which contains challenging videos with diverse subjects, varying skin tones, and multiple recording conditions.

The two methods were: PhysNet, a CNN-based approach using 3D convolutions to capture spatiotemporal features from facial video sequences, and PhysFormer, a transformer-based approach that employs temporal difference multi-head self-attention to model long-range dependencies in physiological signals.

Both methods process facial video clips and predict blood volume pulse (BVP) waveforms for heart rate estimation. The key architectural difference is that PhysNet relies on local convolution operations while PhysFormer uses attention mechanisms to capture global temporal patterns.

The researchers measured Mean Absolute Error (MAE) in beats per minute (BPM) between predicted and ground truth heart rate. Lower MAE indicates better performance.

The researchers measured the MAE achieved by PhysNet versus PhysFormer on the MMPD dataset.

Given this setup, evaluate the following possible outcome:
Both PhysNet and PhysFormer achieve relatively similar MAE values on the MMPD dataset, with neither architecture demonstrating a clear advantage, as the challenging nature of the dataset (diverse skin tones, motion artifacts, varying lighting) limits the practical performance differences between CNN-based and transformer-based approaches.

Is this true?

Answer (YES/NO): NO